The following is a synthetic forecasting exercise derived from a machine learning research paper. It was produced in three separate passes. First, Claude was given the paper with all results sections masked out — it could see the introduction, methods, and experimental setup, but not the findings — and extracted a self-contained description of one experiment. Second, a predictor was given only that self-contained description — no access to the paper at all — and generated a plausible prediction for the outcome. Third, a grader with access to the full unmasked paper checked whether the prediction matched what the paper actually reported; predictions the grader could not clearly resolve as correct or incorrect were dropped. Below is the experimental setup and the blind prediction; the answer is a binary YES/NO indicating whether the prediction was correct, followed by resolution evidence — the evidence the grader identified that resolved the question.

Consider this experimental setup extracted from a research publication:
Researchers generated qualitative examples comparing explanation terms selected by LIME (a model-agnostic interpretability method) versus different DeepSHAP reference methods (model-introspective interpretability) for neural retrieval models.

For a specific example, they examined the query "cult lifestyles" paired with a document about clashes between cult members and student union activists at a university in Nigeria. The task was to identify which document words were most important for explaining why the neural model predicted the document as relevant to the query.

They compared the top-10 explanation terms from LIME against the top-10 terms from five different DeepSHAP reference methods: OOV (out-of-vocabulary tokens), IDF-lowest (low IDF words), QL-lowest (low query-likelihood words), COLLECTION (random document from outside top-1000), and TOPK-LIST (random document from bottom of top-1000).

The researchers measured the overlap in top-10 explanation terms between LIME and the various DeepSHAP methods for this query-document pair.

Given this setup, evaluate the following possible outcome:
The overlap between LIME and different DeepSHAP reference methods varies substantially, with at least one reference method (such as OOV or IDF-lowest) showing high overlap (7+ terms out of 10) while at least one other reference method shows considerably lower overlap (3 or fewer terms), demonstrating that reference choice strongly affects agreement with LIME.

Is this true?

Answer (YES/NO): NO